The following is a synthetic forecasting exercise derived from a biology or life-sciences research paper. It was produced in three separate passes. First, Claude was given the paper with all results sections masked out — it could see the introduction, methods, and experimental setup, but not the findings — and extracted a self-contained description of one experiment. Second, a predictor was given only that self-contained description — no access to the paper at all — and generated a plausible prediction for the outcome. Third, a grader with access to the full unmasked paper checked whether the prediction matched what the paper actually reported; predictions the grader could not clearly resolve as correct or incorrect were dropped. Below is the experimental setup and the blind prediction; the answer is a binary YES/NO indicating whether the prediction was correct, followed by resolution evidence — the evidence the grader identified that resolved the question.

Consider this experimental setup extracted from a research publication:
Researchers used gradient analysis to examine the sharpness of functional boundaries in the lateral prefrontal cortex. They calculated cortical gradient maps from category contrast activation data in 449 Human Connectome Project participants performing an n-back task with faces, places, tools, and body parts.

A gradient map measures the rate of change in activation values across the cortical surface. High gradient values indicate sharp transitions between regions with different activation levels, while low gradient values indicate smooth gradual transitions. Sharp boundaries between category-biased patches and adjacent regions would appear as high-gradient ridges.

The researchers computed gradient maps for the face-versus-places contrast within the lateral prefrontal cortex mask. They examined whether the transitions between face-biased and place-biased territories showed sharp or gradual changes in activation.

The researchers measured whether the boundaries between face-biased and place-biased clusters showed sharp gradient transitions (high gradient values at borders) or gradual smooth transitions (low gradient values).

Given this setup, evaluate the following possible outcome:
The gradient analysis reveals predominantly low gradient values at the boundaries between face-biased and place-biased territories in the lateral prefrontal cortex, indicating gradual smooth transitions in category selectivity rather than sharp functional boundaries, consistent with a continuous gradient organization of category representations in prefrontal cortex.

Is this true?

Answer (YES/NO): NO